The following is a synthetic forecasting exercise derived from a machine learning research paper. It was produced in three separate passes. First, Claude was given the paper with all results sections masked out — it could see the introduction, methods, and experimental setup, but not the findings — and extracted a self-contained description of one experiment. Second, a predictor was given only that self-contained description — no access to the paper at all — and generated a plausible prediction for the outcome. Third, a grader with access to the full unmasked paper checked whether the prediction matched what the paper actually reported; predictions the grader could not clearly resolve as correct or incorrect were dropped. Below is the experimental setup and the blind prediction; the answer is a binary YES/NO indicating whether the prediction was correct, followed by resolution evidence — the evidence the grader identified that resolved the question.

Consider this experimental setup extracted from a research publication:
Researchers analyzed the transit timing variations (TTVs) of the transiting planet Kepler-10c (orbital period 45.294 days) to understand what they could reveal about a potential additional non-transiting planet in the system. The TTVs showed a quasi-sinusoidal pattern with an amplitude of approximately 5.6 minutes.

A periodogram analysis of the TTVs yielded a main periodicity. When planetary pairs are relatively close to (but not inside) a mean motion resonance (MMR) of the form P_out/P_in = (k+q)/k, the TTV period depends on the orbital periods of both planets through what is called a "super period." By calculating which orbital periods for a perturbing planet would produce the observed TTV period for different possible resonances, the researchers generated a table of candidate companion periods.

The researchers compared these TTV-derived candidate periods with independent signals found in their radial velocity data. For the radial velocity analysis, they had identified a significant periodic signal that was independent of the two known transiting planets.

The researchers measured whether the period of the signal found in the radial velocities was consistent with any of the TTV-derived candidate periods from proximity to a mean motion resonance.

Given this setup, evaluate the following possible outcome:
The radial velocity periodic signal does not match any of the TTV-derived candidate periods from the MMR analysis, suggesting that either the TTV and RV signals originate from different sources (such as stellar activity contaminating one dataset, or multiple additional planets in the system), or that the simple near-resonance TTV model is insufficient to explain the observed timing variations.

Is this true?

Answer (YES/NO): NO